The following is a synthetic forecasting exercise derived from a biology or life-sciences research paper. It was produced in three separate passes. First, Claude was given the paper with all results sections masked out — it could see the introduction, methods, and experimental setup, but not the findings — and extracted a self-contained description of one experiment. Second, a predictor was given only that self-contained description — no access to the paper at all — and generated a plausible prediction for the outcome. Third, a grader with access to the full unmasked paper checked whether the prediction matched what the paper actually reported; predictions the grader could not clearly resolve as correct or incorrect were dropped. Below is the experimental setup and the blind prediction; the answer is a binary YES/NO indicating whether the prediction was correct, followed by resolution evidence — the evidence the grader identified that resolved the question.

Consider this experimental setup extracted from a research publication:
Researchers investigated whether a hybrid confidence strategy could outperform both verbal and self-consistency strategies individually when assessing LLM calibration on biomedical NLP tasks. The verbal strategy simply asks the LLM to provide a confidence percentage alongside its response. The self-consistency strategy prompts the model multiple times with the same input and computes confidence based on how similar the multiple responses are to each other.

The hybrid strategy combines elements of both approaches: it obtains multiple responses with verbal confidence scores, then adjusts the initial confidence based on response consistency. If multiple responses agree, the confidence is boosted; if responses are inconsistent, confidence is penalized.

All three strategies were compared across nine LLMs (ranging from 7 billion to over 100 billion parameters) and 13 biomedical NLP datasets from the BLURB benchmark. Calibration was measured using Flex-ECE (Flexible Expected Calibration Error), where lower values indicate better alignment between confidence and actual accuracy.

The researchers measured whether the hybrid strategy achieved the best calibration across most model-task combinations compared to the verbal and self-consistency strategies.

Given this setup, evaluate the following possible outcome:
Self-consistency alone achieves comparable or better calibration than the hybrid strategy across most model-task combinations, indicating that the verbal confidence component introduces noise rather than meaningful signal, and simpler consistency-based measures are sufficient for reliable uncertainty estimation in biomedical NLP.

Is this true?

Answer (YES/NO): YES